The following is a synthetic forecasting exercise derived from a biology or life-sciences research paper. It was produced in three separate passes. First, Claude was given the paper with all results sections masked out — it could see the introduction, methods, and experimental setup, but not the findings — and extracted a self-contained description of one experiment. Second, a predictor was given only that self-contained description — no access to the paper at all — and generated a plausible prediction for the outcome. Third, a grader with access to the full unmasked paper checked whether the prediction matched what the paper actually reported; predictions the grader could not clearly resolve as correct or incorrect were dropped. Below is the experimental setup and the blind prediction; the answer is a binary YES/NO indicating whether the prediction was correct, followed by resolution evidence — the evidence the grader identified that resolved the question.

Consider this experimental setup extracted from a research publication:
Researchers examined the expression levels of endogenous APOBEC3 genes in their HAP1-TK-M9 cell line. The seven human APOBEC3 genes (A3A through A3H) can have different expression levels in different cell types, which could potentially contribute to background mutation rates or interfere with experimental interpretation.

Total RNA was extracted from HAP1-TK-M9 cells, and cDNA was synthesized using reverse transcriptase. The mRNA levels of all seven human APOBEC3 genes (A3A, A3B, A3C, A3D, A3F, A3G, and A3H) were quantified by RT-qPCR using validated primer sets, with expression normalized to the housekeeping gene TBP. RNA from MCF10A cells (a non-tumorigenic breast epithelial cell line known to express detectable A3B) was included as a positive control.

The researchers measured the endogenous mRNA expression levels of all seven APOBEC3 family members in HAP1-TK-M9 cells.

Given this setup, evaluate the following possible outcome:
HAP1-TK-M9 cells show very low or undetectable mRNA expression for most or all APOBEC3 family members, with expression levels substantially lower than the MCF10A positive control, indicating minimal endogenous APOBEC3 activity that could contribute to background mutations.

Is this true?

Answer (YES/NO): NO